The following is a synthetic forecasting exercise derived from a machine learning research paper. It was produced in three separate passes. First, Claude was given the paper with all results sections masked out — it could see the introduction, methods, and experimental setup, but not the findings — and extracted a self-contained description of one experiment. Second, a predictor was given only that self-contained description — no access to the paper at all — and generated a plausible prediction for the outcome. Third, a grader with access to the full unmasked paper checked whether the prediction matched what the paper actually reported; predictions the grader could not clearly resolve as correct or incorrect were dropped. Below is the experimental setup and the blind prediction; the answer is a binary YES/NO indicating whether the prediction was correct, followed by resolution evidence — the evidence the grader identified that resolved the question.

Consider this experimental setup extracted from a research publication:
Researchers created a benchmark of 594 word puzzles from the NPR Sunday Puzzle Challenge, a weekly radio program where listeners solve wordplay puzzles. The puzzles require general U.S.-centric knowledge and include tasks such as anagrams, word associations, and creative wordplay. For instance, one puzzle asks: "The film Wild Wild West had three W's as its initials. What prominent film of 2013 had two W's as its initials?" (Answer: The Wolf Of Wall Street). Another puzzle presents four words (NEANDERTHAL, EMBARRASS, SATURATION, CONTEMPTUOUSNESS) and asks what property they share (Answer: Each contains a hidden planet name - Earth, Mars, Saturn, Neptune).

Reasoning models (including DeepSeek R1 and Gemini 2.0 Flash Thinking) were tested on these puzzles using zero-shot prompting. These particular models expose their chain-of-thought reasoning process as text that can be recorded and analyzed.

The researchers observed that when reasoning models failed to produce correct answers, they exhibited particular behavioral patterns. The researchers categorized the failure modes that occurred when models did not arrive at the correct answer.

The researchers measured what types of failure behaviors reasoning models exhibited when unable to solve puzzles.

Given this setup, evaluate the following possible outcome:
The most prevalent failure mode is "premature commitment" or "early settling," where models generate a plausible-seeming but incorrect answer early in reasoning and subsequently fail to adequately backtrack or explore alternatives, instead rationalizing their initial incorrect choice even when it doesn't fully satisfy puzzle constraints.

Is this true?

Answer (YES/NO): NO